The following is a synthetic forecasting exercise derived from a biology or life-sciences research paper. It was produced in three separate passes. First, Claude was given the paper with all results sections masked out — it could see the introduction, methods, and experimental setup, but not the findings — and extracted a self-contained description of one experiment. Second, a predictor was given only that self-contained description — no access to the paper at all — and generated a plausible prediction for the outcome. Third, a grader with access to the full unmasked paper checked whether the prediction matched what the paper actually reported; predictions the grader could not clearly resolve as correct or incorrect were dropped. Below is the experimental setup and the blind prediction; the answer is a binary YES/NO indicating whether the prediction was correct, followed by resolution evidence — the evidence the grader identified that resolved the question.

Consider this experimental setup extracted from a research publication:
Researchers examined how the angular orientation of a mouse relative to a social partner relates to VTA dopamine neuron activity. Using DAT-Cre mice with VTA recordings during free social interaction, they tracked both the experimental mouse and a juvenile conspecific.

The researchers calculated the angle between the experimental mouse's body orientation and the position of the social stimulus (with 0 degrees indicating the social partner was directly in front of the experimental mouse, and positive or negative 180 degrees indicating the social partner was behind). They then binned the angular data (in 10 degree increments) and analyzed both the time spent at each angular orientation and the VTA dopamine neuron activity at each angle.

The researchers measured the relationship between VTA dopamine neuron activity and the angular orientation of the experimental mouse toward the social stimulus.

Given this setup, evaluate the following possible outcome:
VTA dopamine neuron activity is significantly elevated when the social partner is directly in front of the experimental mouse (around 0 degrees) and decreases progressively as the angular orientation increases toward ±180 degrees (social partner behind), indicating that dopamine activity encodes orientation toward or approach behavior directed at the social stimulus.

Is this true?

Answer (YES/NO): YES